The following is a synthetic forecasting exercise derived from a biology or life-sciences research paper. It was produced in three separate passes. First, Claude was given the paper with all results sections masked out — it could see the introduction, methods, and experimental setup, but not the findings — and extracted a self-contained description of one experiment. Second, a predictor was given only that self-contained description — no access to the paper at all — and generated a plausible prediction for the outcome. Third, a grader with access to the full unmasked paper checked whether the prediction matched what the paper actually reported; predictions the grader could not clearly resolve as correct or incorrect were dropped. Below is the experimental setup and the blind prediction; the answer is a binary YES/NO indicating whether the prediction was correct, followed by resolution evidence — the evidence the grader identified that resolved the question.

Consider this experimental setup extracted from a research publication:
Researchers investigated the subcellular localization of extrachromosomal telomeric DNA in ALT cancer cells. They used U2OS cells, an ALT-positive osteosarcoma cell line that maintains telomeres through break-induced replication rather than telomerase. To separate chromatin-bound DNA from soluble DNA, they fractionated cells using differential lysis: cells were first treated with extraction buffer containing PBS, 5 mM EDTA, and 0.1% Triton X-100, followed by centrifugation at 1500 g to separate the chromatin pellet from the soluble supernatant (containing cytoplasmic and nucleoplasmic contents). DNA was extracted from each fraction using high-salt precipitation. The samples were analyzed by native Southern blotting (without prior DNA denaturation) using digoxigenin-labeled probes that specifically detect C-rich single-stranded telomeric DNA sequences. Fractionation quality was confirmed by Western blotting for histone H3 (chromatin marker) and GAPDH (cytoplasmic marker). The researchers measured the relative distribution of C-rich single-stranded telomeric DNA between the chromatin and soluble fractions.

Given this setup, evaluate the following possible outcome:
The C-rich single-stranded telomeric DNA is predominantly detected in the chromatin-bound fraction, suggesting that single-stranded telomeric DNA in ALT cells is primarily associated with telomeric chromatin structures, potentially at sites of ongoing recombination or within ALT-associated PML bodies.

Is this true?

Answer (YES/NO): NO